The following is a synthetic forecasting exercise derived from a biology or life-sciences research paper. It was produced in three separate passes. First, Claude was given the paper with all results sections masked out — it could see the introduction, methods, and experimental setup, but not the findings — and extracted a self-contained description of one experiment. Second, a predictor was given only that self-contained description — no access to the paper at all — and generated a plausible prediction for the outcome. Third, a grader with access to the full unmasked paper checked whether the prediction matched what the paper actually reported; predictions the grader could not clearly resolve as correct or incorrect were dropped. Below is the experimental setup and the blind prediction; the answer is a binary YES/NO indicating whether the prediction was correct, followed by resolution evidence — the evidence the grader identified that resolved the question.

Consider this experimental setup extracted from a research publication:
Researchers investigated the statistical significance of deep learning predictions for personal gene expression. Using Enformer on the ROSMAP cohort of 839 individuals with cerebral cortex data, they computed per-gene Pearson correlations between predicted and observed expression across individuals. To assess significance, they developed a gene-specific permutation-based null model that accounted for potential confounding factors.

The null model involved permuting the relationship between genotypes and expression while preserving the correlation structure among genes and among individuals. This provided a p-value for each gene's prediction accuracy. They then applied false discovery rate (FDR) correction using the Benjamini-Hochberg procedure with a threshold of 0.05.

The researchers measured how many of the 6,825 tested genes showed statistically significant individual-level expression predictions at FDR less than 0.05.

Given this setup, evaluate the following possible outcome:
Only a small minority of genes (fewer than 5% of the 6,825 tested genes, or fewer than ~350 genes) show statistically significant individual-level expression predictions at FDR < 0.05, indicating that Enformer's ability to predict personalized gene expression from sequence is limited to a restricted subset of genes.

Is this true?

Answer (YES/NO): NO